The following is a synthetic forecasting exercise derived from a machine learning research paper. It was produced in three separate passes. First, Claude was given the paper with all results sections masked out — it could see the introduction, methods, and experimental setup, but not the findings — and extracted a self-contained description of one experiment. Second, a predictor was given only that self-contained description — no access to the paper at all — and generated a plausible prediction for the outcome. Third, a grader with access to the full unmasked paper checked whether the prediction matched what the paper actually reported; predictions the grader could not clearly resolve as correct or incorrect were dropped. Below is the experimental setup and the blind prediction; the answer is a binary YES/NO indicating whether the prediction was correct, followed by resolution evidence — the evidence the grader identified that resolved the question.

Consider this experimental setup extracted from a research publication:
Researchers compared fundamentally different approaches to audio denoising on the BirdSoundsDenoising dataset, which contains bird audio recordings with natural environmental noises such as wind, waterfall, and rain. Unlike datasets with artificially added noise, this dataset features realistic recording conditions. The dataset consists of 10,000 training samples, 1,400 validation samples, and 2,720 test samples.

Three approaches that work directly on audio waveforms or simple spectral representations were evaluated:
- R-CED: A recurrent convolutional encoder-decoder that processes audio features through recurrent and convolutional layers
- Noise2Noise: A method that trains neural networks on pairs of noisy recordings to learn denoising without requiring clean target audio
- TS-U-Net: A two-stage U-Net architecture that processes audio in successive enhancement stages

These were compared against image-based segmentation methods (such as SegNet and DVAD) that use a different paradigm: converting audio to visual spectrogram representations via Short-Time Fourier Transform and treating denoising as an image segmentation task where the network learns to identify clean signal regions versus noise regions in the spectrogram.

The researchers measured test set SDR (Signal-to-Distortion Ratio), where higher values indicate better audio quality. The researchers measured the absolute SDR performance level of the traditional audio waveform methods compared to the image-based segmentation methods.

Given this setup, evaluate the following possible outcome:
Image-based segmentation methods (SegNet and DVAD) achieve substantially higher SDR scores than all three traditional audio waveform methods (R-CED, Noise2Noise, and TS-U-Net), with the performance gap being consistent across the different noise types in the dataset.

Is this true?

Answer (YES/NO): NO